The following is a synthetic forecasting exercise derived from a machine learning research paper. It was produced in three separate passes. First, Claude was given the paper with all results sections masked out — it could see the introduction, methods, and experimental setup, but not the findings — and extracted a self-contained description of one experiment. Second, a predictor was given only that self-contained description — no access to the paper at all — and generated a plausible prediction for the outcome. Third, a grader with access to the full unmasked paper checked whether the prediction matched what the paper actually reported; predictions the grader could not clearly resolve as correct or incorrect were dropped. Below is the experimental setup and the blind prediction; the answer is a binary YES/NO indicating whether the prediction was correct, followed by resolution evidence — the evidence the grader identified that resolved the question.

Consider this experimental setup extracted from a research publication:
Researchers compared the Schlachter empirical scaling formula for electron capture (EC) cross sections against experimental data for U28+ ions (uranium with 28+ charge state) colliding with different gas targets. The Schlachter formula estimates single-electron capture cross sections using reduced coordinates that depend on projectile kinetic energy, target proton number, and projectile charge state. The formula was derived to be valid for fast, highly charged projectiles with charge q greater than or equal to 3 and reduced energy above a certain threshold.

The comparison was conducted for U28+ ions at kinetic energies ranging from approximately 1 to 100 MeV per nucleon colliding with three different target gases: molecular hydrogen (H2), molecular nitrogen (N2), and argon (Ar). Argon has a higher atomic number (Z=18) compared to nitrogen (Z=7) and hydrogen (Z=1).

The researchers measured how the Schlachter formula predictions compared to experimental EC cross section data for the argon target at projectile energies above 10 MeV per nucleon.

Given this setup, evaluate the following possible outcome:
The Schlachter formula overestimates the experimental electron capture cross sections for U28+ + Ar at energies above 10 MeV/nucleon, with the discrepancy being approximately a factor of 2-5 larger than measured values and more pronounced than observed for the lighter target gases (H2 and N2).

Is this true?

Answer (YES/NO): NO